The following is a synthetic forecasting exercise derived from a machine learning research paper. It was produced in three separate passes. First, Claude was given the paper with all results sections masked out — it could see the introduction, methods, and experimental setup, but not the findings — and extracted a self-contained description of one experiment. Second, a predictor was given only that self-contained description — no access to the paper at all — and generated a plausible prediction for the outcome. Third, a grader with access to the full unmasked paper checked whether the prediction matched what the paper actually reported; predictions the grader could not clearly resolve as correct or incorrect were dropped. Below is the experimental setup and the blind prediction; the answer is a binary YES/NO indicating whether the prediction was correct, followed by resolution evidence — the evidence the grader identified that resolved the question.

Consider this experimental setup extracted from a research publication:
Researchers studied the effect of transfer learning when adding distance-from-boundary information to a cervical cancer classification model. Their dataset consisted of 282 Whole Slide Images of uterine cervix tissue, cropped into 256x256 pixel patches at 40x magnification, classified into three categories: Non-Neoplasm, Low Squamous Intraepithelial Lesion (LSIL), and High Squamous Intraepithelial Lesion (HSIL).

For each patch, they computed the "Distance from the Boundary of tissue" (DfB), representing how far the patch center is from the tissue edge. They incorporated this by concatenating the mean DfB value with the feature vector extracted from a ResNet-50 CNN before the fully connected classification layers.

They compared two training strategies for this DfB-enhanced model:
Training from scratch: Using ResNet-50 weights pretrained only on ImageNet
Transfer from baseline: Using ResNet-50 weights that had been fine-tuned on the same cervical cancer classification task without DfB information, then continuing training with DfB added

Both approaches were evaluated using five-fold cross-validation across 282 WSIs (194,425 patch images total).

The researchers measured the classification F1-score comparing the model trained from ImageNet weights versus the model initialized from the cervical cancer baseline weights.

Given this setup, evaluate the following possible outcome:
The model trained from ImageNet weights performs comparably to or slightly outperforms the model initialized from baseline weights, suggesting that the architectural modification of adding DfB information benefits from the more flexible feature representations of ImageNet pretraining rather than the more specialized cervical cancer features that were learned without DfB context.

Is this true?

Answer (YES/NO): NO